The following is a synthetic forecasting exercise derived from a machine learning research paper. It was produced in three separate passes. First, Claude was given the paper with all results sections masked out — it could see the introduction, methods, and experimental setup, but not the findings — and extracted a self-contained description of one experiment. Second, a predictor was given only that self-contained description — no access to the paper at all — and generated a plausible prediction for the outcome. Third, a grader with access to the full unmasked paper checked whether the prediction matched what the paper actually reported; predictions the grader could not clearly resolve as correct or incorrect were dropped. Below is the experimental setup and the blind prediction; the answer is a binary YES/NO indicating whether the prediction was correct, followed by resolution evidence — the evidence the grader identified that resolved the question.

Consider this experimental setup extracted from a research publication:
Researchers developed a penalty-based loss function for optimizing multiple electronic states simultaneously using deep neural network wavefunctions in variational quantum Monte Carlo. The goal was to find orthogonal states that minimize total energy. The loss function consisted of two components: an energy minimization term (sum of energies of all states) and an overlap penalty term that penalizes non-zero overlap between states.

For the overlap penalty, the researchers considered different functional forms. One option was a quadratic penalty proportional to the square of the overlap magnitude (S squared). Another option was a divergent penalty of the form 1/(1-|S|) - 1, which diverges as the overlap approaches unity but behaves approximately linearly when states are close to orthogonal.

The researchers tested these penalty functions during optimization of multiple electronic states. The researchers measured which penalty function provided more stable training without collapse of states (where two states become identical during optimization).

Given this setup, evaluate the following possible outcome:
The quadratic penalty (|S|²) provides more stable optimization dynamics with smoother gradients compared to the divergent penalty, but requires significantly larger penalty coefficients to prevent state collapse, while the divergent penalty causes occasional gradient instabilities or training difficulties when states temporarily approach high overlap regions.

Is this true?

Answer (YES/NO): NO